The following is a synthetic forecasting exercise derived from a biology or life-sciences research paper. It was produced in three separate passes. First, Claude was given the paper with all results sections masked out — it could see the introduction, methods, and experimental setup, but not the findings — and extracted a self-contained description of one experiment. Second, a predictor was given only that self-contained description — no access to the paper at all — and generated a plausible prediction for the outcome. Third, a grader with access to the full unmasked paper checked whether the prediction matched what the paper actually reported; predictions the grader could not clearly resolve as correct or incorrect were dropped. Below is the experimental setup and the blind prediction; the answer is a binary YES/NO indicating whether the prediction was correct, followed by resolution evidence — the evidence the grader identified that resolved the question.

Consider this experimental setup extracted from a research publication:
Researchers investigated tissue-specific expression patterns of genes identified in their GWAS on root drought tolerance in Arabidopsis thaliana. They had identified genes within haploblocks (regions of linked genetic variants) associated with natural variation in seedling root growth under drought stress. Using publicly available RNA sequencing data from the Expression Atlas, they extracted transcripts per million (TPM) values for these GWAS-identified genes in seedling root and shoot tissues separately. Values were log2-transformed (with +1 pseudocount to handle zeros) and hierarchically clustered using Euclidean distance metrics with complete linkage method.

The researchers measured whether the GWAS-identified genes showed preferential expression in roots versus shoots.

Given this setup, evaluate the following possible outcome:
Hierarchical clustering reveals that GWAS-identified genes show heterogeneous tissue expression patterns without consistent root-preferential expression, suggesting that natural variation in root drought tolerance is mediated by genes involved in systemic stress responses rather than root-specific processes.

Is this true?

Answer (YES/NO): YES